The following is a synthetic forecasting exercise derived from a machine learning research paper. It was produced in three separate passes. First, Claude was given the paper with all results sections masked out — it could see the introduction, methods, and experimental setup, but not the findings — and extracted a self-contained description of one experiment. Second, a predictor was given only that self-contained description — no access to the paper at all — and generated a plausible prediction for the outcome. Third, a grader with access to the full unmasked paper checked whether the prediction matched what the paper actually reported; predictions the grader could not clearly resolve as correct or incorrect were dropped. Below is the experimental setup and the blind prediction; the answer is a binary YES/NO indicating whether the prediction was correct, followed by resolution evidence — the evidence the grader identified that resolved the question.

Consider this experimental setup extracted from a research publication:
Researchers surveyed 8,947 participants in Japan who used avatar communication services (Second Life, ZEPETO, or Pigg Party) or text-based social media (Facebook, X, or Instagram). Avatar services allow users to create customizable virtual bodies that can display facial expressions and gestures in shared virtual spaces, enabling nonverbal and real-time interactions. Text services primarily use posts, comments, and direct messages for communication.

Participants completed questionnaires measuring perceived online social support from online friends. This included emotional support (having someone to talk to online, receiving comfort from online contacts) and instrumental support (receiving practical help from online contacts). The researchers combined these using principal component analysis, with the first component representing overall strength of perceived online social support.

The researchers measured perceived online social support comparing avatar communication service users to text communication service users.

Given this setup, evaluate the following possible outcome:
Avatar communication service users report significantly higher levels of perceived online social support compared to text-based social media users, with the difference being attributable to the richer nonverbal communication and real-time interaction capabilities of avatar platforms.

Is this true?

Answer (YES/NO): YES